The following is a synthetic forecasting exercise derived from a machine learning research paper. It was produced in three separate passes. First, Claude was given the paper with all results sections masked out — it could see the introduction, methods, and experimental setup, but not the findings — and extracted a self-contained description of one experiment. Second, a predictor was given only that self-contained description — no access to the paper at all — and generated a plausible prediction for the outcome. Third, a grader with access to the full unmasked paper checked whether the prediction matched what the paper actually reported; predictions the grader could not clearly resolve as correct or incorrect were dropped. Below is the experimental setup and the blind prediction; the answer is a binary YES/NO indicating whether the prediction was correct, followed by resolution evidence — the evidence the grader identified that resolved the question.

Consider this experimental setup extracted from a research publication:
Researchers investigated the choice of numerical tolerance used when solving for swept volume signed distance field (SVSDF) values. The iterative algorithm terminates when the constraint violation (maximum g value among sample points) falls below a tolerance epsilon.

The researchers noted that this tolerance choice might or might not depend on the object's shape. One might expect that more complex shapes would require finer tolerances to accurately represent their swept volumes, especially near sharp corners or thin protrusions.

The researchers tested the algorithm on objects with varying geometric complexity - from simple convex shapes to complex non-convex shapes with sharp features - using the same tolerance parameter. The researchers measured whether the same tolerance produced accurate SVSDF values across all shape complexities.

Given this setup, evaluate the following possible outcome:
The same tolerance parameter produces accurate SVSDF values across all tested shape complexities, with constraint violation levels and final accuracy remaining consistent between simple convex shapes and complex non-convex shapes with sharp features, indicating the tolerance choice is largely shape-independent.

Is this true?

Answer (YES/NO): YES